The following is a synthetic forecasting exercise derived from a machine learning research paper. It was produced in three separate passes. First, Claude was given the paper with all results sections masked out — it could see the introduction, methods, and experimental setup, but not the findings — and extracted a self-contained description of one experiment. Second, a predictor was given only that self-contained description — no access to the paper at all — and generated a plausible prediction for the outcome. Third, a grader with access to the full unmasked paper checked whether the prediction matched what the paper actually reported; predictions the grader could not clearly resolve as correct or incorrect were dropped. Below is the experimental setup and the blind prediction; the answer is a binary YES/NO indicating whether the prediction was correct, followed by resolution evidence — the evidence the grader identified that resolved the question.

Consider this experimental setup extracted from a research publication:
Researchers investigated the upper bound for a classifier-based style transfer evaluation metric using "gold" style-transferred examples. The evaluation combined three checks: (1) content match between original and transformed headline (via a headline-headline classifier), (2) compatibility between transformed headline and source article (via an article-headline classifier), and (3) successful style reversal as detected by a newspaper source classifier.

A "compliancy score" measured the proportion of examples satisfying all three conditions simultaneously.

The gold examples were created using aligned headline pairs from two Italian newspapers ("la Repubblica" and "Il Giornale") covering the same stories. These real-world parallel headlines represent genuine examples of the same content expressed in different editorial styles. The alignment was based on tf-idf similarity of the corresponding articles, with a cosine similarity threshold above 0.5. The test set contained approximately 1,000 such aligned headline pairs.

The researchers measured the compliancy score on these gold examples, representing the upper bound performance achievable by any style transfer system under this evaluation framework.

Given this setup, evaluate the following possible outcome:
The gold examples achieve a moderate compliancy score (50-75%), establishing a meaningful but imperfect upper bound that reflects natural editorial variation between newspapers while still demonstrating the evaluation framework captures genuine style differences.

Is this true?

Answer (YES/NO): NO